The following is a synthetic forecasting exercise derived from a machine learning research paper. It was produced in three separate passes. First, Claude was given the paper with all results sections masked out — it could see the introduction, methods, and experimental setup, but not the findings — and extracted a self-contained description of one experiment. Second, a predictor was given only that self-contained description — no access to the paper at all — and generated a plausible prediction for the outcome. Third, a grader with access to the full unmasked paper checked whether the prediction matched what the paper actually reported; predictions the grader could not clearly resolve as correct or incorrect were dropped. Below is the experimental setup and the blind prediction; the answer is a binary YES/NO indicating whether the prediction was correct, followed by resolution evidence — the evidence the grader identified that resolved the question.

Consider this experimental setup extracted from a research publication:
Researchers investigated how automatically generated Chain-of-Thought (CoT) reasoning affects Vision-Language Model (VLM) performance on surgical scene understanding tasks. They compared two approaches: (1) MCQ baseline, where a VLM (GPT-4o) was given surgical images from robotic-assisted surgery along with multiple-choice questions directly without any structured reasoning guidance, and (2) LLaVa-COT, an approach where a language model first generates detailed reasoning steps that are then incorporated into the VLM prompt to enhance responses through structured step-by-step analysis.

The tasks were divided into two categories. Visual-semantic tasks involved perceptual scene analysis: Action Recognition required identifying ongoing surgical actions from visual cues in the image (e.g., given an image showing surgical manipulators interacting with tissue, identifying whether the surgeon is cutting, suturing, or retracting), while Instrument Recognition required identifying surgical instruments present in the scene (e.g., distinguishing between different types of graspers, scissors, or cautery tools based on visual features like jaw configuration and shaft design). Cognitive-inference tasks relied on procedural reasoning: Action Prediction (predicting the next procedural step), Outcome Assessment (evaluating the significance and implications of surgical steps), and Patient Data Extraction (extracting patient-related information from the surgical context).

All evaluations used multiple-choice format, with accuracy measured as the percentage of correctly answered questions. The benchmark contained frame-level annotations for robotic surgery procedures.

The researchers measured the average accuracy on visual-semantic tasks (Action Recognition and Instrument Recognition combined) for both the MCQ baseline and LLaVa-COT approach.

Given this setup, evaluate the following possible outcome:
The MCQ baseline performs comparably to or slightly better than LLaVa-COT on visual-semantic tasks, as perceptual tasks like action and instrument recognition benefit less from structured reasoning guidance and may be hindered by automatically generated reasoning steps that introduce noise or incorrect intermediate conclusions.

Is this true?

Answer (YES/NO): YES